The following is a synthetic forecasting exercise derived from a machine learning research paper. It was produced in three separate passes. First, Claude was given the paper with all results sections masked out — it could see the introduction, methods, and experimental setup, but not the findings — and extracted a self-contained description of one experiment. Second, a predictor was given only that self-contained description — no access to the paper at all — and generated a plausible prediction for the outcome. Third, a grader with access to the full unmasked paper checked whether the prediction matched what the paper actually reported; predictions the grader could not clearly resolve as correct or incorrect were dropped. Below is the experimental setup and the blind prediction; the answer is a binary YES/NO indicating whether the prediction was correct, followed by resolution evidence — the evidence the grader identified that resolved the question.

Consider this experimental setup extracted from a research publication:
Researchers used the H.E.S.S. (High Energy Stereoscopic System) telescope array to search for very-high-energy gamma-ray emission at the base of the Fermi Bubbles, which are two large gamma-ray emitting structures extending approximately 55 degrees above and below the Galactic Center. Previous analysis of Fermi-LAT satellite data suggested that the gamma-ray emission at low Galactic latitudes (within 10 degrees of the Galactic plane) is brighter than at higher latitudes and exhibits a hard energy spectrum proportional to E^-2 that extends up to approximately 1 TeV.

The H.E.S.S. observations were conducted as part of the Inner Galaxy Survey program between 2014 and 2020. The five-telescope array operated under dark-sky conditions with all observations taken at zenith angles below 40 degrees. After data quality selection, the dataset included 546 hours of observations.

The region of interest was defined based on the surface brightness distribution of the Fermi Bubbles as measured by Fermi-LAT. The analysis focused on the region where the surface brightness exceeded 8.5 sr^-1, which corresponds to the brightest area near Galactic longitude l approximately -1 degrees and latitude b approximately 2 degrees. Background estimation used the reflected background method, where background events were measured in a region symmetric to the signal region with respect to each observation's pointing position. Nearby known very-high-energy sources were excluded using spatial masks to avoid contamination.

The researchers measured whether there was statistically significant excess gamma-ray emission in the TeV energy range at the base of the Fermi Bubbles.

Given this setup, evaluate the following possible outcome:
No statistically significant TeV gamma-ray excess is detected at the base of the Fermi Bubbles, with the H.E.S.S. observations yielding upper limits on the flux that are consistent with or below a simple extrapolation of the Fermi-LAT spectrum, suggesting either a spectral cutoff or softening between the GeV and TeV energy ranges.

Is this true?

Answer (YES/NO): YES